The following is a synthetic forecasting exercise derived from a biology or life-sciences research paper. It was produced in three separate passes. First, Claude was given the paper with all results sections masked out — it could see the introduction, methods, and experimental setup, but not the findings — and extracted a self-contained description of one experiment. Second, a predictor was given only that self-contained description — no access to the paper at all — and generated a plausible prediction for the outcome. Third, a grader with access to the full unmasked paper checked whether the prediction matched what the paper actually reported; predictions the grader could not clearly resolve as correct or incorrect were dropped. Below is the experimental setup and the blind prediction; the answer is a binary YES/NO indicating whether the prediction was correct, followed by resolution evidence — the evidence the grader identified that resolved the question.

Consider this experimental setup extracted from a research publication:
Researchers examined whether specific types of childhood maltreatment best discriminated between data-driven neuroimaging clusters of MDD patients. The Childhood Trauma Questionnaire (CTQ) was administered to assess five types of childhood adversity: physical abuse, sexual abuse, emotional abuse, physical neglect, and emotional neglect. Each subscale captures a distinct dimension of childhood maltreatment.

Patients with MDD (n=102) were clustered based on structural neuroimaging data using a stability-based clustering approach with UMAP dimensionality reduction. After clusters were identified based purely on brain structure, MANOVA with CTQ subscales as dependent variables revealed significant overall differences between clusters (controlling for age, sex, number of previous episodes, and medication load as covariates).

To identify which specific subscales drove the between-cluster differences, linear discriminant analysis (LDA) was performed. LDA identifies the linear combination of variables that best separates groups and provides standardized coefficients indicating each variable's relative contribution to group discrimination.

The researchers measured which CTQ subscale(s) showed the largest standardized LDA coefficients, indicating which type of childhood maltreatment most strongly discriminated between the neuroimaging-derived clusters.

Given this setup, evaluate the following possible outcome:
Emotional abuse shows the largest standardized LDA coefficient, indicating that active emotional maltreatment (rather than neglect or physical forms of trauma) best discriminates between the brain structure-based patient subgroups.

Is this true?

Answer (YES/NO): NO